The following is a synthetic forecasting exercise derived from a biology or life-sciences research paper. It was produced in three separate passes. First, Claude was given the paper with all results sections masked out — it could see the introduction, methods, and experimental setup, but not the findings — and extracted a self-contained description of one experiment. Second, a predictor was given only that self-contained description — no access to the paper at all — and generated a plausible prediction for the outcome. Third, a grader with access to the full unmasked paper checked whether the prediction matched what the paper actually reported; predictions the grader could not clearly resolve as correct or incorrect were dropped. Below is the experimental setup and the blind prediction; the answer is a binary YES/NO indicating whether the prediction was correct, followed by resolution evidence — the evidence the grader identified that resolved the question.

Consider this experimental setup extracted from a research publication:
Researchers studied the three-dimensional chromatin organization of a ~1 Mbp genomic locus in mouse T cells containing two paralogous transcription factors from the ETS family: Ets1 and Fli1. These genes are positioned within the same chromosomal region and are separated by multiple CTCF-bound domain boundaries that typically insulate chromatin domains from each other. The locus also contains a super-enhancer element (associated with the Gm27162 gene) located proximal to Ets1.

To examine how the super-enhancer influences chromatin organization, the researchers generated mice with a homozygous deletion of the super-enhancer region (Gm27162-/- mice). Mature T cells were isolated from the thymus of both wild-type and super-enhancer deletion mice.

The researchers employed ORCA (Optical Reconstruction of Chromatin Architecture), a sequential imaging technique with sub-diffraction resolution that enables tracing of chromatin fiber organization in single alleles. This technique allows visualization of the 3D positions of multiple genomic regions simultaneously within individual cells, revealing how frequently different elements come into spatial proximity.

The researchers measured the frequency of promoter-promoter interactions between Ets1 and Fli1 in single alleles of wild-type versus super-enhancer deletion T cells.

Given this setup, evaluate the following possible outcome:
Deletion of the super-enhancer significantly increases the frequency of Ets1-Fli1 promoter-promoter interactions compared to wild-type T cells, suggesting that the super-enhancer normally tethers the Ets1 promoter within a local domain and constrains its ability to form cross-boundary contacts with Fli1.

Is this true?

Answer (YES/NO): YES